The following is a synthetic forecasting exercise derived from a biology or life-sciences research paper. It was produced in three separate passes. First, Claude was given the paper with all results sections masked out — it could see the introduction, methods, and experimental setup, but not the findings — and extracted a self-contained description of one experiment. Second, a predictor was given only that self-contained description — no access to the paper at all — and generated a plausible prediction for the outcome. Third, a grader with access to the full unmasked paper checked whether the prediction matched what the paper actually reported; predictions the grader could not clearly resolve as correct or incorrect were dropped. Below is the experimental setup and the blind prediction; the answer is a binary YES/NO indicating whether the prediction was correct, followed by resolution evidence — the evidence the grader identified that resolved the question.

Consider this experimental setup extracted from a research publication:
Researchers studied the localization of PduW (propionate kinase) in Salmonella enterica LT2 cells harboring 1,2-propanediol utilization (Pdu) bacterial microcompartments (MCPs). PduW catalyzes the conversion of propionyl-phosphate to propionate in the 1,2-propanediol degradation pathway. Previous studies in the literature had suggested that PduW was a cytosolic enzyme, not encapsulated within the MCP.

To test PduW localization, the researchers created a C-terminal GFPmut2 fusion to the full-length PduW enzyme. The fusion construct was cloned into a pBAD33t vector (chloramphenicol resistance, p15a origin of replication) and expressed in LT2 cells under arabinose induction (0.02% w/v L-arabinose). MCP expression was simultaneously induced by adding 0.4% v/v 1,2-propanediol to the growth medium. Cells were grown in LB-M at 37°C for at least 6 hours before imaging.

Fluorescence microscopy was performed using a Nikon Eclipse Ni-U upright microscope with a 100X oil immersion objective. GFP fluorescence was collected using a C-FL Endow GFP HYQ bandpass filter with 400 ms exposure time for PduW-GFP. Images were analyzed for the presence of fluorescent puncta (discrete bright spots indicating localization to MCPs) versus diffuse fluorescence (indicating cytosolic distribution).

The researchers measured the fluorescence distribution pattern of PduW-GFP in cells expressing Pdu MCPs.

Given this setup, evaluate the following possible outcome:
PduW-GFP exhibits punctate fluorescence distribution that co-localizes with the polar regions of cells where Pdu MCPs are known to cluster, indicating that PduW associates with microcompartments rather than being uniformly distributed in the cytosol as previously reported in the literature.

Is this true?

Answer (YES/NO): NO